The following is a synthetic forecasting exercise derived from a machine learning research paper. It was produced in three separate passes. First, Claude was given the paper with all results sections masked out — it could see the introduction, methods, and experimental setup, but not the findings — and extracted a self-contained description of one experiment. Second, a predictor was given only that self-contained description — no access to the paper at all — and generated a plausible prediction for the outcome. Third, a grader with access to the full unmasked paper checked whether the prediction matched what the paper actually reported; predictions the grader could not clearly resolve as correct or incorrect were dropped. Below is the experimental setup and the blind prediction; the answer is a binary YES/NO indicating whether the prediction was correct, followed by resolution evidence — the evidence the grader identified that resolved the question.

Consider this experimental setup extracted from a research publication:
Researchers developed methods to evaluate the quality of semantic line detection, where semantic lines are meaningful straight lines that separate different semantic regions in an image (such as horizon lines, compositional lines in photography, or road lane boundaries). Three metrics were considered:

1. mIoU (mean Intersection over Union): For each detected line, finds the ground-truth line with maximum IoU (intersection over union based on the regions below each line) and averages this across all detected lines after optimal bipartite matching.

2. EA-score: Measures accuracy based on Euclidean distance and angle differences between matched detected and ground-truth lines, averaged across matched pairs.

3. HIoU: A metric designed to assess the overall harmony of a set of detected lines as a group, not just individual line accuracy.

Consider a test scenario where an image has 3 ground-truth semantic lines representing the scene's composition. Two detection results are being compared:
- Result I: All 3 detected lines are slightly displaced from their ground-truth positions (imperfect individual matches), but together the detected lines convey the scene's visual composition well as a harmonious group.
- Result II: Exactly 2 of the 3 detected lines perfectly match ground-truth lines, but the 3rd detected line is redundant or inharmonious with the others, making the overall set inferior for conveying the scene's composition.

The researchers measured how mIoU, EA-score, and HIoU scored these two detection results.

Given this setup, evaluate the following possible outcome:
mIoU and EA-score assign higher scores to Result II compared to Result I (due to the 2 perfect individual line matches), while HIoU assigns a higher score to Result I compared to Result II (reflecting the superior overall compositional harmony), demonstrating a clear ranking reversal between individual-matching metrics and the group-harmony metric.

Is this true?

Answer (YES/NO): NO